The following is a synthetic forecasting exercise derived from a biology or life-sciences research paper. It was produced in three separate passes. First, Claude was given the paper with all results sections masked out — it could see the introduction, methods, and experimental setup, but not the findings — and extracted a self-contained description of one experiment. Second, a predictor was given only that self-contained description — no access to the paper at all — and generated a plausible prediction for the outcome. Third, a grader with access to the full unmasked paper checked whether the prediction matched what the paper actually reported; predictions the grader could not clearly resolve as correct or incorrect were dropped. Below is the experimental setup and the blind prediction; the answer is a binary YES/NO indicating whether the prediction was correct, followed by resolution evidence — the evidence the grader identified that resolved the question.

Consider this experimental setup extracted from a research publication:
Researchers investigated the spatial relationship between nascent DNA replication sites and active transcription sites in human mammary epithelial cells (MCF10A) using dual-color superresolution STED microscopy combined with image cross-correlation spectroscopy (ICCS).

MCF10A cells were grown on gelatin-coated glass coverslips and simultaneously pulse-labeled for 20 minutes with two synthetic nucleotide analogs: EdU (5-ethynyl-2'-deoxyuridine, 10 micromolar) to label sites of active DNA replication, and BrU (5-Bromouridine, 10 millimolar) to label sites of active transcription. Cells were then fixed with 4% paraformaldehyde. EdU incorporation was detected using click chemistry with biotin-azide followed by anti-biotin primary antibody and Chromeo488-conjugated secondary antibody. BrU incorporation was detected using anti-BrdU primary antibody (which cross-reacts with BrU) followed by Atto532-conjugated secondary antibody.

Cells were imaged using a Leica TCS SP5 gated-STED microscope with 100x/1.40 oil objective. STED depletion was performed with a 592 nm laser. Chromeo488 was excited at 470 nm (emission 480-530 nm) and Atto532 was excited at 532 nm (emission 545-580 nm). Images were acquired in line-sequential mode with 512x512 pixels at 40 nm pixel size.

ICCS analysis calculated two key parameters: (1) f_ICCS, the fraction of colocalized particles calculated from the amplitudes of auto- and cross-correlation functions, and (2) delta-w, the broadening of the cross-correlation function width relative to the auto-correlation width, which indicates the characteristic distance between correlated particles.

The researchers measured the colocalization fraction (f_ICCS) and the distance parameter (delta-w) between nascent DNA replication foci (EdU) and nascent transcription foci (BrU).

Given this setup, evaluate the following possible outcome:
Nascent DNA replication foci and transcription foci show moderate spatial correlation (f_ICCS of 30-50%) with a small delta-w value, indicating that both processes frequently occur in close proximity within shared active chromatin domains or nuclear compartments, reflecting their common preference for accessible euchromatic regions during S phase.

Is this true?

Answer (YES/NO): NO